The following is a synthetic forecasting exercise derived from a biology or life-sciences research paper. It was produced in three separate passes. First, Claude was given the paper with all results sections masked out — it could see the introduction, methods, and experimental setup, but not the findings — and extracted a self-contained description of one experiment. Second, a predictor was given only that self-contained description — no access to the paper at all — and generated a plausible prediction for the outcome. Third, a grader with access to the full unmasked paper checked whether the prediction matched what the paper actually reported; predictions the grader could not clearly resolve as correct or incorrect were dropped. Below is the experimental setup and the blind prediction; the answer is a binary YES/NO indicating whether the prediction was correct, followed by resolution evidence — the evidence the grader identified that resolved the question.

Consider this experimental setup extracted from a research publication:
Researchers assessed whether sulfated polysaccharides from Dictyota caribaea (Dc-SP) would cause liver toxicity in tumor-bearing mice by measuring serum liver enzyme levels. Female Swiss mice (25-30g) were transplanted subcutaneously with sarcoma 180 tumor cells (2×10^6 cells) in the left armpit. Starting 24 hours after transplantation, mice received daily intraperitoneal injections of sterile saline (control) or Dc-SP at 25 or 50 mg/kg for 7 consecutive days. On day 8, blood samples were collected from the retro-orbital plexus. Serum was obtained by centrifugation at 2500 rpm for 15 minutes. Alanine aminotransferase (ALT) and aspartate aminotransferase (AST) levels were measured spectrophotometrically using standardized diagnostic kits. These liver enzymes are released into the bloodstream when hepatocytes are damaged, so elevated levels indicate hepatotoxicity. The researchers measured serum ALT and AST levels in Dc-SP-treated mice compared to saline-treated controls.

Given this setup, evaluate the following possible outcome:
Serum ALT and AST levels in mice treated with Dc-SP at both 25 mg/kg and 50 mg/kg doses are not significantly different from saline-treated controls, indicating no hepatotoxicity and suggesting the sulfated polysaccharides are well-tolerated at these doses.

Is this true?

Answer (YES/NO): NO